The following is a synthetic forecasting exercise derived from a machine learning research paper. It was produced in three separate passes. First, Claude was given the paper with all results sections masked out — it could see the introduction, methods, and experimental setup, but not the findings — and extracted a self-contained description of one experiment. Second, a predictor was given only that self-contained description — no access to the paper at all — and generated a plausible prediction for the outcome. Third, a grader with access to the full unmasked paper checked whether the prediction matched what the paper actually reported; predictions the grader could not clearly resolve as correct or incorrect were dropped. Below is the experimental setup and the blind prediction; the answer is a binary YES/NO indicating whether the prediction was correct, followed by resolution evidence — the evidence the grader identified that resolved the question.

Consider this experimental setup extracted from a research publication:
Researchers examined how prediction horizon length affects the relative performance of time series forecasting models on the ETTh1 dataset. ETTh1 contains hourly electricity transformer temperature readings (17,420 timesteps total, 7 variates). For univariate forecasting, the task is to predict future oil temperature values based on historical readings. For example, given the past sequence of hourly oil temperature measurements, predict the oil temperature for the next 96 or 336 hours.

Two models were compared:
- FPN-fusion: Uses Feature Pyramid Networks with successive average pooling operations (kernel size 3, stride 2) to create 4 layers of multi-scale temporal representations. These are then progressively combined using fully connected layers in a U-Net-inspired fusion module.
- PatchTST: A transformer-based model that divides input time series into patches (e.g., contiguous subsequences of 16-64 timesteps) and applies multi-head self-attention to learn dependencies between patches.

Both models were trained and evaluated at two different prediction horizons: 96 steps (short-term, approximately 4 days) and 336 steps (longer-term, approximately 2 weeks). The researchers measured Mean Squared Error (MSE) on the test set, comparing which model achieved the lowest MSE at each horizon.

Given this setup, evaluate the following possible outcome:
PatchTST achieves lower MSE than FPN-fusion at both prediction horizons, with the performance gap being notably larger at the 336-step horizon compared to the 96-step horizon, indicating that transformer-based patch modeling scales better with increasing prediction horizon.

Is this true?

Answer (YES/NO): NO